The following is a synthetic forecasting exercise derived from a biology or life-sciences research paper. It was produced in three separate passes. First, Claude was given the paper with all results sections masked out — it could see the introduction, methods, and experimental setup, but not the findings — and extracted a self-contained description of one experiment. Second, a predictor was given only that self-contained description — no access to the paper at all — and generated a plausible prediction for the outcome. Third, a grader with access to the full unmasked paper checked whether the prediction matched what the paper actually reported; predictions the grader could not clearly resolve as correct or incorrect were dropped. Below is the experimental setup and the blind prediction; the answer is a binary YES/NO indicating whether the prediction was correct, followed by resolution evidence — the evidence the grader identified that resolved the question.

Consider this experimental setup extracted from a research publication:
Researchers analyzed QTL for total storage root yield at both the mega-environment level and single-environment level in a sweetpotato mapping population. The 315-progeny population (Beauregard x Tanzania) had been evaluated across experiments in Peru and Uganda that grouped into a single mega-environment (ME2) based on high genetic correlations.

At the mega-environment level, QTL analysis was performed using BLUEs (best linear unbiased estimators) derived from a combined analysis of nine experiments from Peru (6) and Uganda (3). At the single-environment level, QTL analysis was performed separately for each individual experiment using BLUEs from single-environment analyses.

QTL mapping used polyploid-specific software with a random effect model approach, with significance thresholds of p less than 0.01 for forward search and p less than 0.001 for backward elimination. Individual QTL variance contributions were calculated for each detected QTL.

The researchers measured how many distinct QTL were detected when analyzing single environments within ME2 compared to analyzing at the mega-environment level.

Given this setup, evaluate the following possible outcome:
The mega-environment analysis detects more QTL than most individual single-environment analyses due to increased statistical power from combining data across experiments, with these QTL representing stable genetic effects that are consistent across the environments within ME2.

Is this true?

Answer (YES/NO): NO